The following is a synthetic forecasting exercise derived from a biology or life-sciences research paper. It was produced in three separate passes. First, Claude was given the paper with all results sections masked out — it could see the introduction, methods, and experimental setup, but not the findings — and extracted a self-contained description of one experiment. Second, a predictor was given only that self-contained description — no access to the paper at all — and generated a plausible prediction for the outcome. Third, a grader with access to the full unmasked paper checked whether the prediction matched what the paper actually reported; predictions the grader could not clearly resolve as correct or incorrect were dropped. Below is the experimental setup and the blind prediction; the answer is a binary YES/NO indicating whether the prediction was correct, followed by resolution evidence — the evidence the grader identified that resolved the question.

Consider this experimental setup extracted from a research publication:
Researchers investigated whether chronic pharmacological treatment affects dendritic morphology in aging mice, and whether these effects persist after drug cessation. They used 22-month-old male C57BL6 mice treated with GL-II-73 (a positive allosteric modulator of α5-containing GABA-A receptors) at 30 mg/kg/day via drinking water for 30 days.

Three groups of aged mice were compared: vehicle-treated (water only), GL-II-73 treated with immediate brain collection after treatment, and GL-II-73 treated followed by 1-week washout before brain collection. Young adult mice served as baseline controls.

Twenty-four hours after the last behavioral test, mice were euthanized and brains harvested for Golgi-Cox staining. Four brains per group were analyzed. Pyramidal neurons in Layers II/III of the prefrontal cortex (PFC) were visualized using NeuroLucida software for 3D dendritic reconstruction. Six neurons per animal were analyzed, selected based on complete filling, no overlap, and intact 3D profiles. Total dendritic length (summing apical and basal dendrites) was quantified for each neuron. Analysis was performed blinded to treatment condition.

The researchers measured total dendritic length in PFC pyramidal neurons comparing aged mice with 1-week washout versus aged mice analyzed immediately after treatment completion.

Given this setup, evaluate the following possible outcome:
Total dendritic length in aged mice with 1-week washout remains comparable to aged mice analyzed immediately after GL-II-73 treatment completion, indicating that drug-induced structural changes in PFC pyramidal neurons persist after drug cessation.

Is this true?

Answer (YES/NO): YES